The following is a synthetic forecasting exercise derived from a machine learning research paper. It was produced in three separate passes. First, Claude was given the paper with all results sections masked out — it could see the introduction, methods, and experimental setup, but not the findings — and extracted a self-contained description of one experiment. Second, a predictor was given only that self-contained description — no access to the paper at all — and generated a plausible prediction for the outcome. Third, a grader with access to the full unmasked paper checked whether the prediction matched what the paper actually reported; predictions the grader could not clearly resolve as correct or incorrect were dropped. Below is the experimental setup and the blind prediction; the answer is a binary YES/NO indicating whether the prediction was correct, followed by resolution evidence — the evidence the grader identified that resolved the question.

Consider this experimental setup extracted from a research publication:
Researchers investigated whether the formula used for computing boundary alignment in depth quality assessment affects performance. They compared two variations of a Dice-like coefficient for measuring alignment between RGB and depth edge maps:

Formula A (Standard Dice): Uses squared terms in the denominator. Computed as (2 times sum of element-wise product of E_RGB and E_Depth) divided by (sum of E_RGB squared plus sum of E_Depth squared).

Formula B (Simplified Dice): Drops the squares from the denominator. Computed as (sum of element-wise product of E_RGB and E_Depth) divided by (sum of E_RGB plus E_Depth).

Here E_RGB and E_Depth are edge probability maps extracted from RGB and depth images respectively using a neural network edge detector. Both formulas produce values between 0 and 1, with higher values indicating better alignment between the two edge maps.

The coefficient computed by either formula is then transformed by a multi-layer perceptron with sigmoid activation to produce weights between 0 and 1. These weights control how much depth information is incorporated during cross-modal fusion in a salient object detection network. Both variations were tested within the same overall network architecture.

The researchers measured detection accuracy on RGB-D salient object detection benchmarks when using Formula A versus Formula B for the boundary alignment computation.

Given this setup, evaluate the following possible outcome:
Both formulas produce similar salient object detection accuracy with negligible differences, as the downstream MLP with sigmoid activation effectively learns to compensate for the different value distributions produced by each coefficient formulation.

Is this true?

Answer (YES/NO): NO